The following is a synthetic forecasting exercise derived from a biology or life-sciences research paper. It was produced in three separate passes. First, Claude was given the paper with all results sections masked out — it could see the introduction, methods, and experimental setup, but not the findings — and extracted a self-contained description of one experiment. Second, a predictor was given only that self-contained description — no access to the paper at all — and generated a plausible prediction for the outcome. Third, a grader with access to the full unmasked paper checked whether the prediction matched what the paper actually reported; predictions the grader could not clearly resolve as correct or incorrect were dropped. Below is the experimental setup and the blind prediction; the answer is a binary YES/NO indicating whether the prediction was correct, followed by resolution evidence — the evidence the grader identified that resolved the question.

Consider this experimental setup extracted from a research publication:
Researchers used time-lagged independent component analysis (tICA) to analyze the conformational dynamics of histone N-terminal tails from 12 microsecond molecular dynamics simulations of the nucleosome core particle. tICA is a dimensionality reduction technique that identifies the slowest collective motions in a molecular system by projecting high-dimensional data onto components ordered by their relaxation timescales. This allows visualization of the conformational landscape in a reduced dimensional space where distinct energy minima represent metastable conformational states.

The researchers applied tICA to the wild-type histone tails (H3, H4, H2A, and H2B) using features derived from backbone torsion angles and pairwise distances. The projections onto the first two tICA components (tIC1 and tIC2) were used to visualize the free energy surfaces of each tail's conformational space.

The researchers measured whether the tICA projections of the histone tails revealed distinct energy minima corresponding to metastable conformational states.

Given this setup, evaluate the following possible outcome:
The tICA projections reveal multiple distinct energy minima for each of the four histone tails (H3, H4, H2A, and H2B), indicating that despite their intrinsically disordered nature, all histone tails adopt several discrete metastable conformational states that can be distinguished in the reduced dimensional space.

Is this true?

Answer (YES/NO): YES